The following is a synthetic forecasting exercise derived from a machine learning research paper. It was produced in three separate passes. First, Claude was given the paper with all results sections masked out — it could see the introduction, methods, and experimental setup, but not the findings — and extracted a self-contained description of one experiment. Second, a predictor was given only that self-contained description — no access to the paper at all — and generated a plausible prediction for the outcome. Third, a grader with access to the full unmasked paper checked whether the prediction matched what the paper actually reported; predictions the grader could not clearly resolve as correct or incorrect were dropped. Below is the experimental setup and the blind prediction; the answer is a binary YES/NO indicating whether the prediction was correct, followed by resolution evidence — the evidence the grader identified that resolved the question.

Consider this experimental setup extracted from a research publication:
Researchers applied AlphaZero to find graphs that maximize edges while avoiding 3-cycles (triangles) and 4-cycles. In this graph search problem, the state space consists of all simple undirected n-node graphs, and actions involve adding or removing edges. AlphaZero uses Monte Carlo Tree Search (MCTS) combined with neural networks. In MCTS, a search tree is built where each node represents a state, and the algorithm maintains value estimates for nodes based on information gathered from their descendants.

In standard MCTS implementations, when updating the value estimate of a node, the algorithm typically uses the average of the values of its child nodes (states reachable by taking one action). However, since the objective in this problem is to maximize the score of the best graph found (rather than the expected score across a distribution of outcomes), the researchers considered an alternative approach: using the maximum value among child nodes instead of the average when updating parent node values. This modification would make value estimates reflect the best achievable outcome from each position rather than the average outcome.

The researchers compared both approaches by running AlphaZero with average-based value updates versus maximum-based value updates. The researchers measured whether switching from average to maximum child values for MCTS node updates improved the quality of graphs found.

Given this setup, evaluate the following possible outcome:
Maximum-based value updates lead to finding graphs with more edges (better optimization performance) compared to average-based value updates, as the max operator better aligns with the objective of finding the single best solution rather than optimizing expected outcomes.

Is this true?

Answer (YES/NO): NO